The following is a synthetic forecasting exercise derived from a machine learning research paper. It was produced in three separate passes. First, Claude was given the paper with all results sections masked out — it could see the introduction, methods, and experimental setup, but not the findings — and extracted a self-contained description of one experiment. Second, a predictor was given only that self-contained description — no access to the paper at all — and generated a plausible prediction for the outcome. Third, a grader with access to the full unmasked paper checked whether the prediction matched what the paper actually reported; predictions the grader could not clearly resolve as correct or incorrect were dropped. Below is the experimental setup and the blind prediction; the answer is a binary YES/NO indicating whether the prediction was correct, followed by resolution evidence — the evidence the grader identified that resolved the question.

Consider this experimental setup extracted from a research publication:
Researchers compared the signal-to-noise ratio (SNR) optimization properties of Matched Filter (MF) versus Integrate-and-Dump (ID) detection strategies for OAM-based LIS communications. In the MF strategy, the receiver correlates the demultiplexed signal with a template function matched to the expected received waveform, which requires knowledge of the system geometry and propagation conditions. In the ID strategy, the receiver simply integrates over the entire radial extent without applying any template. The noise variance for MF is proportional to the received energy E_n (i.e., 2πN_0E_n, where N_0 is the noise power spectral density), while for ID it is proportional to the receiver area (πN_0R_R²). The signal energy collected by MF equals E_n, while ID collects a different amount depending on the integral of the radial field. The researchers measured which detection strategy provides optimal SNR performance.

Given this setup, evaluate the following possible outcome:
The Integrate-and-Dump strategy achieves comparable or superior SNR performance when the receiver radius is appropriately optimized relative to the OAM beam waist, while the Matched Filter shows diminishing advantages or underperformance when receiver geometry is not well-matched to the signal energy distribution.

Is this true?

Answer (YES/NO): NO